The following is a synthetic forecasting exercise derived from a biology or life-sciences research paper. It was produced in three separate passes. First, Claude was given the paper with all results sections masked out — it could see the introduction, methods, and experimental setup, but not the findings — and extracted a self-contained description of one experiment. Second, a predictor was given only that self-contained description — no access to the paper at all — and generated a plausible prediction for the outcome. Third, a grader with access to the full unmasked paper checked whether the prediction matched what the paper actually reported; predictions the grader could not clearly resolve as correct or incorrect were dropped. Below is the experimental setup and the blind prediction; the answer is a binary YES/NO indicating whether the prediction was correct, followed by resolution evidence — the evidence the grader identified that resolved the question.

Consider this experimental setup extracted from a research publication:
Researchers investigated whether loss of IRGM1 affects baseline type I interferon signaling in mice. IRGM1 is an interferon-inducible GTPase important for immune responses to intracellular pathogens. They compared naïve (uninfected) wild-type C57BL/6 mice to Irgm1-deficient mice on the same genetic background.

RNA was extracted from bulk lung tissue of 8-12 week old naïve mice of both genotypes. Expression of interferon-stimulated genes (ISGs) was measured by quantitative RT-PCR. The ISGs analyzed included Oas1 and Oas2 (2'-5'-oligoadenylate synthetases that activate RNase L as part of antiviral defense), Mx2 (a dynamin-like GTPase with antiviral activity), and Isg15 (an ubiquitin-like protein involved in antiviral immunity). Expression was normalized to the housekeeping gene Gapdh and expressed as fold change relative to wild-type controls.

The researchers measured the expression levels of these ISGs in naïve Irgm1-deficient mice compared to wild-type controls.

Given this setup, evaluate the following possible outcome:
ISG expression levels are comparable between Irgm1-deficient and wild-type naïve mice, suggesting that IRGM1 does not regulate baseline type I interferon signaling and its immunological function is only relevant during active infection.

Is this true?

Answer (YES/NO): NO